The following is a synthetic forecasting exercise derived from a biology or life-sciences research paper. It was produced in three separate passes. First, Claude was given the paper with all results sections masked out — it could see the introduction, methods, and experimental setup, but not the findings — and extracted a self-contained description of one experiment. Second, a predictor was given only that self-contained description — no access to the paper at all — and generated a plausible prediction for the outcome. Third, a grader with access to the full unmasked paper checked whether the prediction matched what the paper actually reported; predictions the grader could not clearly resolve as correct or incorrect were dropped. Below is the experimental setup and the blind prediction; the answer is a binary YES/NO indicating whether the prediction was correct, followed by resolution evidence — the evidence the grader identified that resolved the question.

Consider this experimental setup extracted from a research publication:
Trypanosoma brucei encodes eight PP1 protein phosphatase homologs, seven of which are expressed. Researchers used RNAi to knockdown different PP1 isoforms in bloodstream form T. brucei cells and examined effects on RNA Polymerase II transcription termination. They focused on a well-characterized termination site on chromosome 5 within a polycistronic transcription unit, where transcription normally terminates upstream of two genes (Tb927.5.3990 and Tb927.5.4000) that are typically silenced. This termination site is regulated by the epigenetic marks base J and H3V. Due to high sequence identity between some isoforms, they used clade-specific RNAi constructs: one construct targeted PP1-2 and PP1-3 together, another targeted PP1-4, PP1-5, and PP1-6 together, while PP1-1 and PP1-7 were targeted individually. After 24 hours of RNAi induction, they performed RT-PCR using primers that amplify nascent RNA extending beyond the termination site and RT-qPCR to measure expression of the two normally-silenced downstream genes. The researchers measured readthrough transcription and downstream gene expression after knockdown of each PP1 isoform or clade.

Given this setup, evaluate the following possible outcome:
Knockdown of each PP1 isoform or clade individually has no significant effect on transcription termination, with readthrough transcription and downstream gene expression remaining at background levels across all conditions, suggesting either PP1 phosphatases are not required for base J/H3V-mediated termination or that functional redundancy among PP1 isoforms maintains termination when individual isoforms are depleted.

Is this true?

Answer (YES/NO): NO